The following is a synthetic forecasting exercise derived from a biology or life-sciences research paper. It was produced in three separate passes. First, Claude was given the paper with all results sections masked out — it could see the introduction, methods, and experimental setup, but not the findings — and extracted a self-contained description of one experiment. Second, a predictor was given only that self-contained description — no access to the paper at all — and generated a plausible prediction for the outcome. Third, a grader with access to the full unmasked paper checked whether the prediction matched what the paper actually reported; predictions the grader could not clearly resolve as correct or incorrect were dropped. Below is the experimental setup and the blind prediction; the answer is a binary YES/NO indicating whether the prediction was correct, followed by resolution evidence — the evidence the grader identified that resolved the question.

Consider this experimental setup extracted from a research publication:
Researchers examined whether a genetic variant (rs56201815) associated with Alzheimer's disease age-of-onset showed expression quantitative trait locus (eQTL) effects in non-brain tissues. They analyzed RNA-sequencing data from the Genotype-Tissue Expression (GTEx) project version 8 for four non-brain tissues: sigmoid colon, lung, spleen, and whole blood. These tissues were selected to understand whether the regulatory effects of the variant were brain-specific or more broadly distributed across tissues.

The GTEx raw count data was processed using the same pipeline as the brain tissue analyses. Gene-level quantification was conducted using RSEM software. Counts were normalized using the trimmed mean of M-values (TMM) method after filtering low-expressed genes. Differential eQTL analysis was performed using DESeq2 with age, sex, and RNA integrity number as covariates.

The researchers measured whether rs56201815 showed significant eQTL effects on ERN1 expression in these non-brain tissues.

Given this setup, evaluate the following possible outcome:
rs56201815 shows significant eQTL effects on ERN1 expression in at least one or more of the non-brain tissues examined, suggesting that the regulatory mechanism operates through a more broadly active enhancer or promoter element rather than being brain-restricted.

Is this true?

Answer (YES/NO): NO